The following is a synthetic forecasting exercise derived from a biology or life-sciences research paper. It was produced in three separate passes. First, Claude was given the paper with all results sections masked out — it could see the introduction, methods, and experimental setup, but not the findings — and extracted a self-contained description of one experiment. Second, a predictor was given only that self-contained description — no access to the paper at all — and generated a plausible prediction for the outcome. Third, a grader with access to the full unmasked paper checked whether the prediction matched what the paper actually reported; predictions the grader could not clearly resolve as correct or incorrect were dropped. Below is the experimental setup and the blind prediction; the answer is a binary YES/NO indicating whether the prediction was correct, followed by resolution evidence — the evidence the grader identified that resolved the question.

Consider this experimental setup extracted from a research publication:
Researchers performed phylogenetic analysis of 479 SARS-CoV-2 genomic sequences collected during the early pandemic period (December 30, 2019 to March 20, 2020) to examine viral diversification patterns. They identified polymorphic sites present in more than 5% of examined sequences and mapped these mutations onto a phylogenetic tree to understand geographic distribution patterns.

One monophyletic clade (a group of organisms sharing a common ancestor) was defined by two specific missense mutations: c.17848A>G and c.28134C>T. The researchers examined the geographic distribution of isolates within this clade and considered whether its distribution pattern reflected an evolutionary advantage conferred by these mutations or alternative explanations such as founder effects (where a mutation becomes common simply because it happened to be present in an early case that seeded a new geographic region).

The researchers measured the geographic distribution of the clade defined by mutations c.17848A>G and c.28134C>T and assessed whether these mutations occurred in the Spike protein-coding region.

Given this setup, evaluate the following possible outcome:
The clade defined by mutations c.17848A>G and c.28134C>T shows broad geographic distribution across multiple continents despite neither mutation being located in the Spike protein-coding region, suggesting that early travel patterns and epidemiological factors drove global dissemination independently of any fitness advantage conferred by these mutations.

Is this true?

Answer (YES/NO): NO